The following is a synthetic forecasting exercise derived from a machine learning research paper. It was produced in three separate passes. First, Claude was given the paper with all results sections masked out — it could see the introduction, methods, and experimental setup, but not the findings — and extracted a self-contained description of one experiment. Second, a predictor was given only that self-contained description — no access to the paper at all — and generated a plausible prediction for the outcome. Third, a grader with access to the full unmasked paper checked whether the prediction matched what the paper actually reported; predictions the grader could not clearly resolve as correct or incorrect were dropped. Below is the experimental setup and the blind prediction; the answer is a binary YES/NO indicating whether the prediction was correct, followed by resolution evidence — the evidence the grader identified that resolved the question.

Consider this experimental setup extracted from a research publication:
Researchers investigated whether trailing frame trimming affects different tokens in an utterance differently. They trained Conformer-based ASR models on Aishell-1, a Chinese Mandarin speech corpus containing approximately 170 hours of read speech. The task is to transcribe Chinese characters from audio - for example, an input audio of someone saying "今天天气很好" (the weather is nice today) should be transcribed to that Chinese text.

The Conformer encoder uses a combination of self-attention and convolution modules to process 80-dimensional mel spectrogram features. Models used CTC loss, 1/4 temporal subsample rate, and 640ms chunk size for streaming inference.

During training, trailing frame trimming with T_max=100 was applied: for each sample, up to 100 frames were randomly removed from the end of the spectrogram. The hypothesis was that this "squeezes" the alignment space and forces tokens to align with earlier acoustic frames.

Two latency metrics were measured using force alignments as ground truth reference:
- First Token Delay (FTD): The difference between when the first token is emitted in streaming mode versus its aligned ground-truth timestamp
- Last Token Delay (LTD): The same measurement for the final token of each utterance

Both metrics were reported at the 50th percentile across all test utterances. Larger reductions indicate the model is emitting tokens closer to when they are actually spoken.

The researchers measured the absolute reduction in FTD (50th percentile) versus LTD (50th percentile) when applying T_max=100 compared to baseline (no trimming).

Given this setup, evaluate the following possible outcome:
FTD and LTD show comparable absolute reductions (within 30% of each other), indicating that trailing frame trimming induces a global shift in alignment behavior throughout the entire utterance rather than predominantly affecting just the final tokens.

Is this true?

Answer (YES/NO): NO